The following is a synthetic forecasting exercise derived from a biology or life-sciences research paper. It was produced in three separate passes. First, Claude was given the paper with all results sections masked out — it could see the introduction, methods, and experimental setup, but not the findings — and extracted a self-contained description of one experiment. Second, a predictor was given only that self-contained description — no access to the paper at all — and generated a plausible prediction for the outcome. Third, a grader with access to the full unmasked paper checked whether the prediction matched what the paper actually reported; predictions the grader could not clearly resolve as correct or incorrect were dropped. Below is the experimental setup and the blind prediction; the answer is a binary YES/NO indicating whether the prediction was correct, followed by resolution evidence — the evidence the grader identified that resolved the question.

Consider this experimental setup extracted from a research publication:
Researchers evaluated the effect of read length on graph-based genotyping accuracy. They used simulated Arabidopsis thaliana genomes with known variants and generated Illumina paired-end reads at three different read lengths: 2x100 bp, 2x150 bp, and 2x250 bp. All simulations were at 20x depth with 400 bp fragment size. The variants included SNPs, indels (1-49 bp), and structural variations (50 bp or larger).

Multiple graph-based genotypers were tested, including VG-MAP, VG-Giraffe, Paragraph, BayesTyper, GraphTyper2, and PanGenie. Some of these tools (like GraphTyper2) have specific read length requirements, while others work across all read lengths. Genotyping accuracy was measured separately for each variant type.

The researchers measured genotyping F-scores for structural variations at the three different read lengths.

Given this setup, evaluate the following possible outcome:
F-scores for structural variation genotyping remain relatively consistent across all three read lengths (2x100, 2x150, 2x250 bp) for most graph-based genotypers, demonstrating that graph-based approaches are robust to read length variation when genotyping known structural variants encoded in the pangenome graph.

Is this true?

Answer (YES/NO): NO